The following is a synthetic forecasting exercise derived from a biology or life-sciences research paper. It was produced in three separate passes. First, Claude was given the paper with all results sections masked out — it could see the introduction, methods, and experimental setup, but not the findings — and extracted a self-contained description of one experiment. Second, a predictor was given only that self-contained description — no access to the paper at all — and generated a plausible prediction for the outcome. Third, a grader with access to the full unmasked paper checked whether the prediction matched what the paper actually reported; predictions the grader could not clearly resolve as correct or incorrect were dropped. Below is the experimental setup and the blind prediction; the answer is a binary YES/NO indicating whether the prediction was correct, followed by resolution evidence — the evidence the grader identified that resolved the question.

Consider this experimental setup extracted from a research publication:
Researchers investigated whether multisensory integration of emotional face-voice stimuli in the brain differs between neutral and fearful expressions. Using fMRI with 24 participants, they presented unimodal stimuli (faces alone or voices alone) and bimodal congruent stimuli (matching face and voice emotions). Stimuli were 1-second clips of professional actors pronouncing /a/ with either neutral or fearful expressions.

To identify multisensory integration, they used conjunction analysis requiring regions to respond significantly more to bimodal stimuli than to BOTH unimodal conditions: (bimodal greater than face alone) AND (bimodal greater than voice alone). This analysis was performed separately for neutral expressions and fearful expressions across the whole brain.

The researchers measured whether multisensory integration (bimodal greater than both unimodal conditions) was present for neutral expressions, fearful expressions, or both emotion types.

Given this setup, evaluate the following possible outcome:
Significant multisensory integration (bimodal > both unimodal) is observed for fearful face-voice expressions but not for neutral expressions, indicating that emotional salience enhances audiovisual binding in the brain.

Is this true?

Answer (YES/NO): YES